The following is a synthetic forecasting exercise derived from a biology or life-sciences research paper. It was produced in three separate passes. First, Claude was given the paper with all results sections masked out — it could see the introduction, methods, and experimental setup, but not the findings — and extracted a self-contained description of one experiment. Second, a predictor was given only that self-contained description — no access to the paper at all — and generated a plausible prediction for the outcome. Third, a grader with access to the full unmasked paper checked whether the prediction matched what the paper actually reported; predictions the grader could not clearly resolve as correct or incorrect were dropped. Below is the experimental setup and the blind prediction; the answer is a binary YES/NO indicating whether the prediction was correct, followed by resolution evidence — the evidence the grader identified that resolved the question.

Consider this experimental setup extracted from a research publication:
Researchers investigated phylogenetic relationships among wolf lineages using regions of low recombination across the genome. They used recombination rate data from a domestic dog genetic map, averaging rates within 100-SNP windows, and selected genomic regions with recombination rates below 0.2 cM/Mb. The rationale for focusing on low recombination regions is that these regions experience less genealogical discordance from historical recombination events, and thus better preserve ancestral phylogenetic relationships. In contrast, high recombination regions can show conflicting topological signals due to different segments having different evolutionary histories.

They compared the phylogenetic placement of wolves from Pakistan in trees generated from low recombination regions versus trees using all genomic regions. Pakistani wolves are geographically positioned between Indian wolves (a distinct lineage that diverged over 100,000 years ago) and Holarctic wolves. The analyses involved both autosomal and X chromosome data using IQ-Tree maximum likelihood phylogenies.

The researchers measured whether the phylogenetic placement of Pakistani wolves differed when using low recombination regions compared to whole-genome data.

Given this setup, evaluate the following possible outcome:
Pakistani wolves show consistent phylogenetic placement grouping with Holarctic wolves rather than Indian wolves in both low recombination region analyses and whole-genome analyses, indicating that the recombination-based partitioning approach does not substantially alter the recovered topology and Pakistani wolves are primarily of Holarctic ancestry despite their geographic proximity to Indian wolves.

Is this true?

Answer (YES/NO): NO